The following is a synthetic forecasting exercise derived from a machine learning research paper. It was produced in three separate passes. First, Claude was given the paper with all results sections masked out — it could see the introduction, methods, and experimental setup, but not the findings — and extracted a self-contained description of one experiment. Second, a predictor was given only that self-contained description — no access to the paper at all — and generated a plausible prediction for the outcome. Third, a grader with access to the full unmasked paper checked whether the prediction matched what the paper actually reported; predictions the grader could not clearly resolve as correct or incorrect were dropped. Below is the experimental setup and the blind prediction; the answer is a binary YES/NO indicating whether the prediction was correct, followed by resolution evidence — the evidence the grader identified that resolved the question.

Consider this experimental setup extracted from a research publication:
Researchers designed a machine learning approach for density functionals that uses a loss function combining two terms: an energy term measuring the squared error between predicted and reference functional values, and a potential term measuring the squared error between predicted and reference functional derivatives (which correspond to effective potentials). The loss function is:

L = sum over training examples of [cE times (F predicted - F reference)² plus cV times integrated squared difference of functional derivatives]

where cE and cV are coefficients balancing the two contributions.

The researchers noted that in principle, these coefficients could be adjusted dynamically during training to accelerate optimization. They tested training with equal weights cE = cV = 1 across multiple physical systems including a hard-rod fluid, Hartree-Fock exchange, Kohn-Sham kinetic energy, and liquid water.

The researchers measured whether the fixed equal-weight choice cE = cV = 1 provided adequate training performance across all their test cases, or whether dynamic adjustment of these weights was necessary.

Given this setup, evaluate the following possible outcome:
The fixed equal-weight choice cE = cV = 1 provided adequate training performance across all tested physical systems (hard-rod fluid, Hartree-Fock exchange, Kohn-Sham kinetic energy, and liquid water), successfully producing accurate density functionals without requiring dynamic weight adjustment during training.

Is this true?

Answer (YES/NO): YES